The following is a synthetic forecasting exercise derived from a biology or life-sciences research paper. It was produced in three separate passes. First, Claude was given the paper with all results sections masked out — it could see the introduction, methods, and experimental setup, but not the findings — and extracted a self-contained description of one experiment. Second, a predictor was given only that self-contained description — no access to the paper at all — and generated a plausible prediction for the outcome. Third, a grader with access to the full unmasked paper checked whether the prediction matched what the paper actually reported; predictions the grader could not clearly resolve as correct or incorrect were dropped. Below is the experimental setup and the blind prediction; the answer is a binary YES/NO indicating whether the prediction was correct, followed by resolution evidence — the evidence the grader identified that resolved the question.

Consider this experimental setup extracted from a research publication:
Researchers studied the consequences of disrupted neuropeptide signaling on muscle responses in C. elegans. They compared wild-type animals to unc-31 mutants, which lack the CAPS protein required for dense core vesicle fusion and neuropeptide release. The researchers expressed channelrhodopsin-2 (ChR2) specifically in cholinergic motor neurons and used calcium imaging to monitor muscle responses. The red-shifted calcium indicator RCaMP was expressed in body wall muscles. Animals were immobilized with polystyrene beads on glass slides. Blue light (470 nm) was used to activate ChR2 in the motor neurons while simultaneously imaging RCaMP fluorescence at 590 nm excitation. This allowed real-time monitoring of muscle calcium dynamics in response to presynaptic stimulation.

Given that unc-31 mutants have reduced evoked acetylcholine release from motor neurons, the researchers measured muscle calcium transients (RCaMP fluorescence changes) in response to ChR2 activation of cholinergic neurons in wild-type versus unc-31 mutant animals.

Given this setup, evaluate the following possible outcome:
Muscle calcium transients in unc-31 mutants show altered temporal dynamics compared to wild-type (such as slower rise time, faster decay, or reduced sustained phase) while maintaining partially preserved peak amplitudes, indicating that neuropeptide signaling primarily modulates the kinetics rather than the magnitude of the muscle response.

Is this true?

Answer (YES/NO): NO